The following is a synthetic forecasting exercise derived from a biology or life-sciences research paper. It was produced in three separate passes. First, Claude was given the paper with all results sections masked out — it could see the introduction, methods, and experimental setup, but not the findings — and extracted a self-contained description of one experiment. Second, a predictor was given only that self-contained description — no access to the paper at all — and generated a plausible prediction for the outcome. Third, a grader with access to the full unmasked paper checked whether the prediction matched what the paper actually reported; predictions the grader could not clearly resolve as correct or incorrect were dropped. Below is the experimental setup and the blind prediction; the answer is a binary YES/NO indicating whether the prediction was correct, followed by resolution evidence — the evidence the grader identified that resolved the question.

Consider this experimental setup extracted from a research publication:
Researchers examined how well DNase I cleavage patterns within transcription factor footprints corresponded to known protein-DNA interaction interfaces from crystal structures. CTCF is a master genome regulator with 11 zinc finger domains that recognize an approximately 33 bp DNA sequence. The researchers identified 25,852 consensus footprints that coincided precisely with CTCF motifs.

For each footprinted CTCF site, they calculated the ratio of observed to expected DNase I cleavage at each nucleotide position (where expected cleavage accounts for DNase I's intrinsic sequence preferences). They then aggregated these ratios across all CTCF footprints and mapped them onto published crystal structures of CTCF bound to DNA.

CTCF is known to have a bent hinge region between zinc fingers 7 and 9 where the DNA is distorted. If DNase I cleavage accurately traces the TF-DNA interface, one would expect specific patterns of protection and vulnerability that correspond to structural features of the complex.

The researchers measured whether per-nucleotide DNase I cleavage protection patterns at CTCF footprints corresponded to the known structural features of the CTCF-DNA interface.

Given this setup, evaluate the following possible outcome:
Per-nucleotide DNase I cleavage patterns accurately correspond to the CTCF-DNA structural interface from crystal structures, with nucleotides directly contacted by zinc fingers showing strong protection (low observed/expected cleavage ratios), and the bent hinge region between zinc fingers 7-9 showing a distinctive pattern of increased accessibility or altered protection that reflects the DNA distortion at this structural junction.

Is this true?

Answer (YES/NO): YES